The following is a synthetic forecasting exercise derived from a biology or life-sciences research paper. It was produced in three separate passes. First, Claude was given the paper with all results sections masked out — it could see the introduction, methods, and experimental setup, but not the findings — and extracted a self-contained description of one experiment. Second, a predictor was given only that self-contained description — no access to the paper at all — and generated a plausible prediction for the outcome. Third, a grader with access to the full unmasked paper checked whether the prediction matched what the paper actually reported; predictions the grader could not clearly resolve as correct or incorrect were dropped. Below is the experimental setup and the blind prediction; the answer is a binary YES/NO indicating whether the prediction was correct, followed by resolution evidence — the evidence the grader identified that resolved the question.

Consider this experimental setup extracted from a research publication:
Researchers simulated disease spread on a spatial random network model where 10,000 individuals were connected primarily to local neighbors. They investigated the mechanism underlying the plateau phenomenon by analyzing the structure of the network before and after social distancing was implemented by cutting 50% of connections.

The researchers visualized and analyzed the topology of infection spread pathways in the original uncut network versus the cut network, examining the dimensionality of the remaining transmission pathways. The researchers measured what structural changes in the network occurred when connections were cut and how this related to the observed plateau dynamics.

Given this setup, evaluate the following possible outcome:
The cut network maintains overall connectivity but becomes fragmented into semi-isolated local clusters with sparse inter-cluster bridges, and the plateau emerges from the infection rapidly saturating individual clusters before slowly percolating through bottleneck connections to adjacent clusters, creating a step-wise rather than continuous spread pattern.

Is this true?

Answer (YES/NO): NO